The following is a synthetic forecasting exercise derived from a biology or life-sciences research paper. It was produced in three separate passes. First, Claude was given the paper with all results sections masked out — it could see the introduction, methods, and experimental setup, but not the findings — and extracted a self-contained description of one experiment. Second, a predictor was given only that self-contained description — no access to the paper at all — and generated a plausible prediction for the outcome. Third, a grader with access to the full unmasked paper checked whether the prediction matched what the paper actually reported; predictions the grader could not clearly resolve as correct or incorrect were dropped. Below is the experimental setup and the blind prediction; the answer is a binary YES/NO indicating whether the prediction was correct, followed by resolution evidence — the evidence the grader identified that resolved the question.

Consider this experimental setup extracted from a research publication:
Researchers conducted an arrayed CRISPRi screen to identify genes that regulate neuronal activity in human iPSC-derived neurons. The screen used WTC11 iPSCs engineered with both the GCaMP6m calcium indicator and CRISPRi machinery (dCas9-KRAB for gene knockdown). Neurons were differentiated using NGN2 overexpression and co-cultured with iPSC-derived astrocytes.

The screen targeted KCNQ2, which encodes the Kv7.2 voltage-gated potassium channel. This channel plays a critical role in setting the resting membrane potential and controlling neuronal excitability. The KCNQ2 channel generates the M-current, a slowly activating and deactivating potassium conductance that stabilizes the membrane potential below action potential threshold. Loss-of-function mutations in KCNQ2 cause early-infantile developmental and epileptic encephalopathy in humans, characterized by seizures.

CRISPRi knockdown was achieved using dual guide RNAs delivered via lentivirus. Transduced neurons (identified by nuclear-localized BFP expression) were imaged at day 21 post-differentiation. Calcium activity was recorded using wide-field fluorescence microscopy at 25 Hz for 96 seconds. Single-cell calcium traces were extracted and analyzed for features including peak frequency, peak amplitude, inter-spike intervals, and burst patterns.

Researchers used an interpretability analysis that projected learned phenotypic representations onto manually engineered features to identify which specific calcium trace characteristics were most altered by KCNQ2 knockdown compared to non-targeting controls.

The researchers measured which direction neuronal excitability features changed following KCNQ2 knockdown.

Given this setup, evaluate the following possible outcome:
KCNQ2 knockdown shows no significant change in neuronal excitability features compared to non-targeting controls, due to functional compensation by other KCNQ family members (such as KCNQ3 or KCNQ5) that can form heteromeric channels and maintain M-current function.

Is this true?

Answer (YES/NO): NO